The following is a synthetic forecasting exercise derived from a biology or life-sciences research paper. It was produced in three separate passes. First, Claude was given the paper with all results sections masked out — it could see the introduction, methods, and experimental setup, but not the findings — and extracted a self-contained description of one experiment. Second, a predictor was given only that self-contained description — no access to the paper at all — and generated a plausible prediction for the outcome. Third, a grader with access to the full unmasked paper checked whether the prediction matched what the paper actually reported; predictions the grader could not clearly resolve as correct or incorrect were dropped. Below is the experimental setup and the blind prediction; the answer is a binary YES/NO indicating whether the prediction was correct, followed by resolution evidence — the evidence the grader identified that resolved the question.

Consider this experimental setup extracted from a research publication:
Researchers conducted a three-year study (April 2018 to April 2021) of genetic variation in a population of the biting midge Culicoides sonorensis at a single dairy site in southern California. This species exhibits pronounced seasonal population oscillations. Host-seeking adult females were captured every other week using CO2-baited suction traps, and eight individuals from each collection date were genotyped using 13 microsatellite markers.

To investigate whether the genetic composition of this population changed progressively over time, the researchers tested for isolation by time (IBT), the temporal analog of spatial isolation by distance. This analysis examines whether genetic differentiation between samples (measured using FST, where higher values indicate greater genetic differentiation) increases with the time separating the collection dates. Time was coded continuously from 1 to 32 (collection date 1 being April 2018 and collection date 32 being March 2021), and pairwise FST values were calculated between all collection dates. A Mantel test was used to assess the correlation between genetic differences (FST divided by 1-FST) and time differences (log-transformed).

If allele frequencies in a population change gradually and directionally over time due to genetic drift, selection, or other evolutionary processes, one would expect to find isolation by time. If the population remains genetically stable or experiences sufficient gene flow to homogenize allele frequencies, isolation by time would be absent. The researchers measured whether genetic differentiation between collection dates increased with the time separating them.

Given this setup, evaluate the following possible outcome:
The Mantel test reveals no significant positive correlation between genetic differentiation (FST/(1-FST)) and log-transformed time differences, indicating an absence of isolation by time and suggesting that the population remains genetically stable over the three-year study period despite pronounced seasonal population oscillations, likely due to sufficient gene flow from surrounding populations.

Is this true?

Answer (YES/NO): YES